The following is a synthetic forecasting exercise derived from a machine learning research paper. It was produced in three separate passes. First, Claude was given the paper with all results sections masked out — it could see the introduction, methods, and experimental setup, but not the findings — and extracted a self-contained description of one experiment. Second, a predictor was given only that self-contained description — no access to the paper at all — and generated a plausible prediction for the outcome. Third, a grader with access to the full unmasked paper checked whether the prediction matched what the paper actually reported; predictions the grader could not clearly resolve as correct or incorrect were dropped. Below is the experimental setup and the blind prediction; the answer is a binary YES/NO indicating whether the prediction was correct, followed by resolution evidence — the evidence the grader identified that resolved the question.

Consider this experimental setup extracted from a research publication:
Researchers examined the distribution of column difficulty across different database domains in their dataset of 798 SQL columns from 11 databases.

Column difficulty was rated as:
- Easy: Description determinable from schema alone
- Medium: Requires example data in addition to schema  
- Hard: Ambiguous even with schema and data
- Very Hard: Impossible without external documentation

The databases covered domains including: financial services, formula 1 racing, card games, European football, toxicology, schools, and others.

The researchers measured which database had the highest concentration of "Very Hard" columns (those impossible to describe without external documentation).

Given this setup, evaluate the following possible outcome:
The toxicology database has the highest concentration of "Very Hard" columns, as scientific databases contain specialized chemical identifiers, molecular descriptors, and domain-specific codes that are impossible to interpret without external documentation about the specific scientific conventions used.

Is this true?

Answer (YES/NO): NO